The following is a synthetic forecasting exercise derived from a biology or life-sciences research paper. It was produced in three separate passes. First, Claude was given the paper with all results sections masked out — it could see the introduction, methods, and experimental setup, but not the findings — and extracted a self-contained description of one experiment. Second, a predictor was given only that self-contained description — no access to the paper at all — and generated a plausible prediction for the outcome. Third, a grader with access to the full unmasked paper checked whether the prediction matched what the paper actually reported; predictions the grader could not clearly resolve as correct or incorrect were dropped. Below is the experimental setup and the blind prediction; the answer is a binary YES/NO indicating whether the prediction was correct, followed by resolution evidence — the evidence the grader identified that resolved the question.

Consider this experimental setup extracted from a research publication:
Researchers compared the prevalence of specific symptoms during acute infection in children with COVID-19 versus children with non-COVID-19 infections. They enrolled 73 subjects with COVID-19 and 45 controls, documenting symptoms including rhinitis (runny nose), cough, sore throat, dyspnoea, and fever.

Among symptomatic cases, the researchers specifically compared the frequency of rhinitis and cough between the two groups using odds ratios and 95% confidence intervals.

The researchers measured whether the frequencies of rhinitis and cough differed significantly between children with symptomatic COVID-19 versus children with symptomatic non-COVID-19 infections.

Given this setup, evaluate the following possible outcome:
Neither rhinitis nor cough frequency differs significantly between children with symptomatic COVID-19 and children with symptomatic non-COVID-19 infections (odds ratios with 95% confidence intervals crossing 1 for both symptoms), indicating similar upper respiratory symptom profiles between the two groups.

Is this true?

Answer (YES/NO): NO